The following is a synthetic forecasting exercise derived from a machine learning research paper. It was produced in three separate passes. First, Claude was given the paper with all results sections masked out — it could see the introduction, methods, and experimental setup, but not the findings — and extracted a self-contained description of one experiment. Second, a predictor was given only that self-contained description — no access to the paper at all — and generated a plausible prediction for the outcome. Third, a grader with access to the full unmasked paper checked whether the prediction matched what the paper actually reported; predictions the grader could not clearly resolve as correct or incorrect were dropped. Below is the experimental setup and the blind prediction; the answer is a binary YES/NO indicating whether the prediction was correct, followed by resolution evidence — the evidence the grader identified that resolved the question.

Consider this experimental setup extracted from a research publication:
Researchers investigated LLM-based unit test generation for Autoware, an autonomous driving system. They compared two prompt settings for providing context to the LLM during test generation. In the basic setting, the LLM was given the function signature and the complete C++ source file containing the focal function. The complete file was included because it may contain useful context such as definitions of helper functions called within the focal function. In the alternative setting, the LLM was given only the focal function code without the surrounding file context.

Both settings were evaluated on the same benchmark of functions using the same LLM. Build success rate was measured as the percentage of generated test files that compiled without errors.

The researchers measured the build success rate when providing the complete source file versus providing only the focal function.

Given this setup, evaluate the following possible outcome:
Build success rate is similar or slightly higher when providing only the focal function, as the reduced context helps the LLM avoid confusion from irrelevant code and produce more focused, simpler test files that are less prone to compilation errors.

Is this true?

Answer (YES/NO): NO